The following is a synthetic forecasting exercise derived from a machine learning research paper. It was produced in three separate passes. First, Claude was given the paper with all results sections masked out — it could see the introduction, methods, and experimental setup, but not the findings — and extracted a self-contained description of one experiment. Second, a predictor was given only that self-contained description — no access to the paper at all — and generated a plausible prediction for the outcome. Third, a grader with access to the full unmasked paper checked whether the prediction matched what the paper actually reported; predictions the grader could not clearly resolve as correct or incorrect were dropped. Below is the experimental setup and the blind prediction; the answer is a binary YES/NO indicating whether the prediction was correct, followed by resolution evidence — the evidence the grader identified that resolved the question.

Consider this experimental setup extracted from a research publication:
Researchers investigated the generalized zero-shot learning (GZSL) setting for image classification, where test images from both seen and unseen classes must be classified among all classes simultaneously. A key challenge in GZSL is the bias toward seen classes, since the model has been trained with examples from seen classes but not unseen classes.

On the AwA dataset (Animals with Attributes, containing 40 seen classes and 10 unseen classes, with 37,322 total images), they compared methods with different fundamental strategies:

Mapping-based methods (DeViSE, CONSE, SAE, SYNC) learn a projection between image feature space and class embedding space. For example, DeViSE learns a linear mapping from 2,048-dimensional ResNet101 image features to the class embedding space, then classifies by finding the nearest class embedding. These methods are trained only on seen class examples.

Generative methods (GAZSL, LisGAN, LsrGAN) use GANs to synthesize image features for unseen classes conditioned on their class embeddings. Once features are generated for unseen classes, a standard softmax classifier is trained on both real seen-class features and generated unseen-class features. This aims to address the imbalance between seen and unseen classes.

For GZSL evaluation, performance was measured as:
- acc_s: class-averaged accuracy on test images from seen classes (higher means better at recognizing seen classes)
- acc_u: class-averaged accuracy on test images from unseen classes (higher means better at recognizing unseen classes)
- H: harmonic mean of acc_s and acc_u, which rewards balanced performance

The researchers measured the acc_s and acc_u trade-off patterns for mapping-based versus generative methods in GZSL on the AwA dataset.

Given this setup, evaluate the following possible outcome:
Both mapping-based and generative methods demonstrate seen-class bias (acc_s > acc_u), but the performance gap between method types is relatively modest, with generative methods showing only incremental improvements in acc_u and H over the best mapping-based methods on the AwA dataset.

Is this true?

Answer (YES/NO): NO